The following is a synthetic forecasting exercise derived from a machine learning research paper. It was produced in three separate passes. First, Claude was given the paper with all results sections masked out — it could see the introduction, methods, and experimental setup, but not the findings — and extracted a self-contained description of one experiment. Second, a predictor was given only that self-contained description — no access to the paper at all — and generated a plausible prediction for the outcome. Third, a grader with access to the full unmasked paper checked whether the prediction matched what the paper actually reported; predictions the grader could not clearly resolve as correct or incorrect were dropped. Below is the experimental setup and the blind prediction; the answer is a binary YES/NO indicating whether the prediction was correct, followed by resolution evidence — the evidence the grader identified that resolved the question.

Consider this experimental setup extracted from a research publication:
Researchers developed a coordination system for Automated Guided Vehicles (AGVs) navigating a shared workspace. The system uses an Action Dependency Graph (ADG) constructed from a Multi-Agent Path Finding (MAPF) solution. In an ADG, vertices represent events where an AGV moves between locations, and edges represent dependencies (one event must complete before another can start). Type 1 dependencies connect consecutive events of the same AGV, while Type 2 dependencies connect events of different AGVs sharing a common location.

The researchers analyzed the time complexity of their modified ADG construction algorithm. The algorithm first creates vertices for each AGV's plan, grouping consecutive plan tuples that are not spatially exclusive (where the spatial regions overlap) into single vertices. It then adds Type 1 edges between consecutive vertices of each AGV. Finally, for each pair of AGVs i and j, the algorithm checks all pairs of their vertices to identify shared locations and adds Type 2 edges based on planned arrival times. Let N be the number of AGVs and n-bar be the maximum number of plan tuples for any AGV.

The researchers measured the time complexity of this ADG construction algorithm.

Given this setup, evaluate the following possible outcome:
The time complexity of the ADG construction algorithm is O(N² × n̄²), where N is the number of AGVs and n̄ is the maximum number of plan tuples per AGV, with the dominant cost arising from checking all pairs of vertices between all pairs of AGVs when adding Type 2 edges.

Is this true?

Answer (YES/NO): YES